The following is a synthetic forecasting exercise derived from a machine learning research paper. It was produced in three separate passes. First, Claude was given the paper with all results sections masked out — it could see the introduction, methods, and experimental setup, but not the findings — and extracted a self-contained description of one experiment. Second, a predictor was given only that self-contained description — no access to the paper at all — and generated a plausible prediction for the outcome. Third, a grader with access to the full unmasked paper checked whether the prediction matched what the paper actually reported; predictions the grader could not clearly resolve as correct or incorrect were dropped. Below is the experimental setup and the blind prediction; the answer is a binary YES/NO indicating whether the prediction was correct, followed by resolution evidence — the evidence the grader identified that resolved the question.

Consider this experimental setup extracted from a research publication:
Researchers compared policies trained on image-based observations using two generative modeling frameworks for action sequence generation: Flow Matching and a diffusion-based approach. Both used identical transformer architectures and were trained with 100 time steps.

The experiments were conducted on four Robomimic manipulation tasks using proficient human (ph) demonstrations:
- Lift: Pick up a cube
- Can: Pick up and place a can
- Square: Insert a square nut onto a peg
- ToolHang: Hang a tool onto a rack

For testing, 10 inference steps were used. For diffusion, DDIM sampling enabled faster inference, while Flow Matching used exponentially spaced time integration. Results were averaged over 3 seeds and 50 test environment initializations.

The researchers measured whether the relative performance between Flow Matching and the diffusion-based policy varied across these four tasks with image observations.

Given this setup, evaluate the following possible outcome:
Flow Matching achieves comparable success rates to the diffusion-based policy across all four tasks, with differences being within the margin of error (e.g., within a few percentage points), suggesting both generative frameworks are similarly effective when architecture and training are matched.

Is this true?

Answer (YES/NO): NO